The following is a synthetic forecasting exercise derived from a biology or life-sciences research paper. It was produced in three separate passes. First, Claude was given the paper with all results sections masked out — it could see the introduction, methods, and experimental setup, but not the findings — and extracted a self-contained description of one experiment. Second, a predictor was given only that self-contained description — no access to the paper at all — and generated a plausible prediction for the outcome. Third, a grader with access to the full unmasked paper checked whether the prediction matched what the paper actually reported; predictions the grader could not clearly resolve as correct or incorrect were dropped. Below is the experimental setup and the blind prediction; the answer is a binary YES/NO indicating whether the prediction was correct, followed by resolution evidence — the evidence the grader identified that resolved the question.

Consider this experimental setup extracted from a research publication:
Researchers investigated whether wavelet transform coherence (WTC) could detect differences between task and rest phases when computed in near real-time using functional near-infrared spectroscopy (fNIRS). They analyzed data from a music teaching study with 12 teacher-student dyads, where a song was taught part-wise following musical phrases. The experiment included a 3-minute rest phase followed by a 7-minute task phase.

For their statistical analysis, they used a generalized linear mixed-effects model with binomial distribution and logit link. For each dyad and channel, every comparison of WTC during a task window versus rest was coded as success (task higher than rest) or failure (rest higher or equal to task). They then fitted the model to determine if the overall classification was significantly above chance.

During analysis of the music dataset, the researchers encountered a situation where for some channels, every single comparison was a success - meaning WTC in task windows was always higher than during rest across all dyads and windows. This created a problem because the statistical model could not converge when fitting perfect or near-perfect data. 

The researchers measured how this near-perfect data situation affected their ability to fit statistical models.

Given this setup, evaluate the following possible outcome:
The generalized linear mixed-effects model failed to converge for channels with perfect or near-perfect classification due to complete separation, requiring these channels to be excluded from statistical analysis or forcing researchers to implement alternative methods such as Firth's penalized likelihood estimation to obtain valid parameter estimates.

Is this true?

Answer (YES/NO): NO